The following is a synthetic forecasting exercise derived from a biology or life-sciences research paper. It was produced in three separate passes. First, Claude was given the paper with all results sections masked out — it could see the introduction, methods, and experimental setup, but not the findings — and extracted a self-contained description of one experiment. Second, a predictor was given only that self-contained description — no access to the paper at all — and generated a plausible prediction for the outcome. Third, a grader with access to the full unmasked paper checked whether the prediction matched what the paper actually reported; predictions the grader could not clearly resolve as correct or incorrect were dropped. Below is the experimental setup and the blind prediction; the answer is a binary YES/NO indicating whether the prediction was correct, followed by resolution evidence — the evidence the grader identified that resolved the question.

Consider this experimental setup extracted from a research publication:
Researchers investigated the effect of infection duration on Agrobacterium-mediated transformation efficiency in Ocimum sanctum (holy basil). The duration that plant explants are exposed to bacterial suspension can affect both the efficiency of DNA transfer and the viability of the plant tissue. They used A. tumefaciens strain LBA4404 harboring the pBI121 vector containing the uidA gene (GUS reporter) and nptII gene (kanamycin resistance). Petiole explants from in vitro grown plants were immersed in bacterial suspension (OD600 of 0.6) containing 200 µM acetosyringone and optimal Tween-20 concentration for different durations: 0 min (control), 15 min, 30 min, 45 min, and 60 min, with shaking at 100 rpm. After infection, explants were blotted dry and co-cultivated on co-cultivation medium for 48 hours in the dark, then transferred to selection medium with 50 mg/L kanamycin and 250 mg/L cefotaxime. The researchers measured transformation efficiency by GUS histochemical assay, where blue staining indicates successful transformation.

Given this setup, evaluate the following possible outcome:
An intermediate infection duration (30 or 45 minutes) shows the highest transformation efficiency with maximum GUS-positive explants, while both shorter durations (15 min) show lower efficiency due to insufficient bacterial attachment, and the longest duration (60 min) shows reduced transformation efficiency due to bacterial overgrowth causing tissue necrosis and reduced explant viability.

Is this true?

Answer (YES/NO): NO